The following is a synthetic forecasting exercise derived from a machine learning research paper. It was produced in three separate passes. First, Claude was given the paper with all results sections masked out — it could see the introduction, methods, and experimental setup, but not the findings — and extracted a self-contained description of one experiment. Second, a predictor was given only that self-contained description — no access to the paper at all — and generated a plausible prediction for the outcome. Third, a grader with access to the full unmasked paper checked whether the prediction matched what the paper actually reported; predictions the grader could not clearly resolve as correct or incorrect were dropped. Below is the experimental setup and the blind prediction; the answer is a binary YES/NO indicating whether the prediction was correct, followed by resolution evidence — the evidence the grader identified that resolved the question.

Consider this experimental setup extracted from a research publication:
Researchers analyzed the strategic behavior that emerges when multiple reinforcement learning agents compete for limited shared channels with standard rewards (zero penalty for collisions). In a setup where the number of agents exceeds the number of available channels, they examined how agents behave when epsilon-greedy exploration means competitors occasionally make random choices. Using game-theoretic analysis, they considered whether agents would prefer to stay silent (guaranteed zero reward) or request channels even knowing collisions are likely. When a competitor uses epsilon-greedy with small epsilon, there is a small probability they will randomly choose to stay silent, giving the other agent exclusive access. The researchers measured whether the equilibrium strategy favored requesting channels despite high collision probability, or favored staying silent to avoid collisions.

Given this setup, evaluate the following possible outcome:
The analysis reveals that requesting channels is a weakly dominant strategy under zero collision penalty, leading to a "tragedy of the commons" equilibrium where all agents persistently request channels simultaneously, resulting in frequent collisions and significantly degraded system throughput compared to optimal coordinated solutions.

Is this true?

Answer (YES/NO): YES